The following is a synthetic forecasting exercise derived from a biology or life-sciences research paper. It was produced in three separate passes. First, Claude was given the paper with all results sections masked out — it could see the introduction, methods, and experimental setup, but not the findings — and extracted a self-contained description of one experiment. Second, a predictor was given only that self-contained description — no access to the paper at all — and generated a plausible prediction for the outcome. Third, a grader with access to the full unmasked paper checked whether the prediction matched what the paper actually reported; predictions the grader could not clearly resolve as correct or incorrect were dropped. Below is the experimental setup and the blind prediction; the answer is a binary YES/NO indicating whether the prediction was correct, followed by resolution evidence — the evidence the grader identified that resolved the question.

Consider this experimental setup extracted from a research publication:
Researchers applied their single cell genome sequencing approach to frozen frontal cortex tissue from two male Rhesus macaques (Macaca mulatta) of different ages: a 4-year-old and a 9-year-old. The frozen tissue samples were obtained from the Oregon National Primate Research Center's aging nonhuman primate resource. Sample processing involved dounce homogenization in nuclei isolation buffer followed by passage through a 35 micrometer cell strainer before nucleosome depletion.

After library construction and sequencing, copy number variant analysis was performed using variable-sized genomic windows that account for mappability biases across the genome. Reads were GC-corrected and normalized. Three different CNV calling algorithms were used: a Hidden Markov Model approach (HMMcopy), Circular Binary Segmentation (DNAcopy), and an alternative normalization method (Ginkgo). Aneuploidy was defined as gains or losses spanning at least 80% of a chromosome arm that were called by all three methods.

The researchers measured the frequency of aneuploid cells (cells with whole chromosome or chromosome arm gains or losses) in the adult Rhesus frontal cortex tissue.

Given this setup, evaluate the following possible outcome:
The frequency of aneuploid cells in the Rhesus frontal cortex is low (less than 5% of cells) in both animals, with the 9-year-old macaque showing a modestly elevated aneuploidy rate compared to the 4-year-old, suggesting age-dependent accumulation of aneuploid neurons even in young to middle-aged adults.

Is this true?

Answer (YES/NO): NO